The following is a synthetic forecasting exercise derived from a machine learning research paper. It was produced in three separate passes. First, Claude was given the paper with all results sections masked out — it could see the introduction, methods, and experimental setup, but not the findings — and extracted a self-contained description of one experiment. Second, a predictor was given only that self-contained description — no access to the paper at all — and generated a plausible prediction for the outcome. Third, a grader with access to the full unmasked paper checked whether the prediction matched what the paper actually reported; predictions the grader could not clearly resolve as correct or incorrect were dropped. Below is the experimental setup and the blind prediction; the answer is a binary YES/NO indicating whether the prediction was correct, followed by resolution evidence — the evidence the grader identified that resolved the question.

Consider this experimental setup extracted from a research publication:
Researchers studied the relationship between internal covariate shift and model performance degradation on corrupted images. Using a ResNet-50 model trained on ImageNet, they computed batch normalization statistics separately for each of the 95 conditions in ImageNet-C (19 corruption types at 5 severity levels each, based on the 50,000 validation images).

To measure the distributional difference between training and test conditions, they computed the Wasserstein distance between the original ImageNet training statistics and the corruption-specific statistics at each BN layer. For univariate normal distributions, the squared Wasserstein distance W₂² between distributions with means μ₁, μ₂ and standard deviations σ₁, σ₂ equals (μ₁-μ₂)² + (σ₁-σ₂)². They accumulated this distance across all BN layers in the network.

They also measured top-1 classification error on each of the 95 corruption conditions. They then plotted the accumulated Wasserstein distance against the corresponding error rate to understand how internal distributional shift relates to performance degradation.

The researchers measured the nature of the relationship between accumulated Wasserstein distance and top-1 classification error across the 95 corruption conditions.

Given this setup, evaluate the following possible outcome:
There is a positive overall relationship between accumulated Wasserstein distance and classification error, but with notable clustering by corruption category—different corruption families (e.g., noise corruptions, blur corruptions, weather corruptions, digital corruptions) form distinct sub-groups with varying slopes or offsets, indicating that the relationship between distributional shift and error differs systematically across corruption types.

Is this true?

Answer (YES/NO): YES